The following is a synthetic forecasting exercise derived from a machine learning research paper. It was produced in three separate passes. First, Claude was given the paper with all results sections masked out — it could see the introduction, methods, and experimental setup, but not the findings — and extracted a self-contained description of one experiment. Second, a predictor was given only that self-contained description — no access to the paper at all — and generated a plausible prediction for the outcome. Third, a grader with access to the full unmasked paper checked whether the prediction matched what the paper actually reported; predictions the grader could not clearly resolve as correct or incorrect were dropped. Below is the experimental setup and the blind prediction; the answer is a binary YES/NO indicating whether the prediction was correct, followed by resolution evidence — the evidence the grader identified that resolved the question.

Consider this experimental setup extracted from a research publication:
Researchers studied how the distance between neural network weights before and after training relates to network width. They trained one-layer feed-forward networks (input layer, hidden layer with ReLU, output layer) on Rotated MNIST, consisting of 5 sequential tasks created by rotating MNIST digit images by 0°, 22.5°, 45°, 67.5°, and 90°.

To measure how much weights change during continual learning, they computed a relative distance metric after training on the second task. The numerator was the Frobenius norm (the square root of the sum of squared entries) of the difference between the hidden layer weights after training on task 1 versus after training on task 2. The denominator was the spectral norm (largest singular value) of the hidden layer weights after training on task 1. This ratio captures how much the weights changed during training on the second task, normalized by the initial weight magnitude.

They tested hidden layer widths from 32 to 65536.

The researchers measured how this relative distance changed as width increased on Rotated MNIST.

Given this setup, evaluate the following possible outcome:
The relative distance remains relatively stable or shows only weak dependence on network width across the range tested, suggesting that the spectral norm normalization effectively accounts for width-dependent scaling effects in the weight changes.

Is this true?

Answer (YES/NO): NO